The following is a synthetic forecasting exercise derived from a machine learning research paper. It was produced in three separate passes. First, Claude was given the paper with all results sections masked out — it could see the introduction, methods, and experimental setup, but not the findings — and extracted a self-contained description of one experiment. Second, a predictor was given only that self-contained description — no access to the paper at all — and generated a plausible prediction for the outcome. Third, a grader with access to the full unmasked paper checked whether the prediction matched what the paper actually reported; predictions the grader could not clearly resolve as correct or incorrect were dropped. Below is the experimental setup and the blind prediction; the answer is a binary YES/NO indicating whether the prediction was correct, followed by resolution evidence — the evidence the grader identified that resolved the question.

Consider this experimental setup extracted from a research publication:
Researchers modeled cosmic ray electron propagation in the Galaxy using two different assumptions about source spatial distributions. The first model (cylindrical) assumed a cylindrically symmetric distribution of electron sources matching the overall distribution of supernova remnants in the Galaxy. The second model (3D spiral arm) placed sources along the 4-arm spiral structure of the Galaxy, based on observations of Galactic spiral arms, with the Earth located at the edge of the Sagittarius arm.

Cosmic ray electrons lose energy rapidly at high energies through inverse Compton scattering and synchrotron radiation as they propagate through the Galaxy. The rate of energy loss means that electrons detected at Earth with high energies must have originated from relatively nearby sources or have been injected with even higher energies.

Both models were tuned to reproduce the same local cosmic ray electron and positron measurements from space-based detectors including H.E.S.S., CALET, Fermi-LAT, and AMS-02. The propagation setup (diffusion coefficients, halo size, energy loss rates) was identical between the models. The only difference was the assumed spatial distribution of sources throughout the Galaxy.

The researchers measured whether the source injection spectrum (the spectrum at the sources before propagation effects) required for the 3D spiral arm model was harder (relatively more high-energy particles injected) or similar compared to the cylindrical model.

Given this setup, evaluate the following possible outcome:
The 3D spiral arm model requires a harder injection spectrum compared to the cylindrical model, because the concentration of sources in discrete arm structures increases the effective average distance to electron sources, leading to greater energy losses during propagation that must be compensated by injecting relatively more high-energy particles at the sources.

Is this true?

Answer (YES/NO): YES